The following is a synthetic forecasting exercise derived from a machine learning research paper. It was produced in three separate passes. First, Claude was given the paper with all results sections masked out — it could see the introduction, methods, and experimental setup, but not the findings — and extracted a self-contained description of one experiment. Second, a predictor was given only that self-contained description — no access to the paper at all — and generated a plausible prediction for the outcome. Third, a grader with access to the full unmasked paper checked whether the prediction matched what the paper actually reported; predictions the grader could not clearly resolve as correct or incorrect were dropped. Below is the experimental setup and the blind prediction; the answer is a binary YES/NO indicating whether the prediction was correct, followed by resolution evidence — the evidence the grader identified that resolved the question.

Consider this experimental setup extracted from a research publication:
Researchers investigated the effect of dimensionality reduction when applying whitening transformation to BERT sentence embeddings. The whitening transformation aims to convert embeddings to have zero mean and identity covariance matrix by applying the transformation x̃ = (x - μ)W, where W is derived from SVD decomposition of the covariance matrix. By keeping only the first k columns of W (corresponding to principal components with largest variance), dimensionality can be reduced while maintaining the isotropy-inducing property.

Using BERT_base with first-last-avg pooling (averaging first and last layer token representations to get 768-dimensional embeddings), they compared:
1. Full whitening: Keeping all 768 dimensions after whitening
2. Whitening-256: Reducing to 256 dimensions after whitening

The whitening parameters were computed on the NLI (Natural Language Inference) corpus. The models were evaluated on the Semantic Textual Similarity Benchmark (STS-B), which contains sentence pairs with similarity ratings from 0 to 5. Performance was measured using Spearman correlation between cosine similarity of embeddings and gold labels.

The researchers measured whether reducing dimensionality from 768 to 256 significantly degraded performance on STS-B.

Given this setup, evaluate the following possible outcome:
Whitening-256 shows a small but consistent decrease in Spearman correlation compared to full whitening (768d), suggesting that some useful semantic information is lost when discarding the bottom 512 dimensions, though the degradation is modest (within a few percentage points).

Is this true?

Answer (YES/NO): YES